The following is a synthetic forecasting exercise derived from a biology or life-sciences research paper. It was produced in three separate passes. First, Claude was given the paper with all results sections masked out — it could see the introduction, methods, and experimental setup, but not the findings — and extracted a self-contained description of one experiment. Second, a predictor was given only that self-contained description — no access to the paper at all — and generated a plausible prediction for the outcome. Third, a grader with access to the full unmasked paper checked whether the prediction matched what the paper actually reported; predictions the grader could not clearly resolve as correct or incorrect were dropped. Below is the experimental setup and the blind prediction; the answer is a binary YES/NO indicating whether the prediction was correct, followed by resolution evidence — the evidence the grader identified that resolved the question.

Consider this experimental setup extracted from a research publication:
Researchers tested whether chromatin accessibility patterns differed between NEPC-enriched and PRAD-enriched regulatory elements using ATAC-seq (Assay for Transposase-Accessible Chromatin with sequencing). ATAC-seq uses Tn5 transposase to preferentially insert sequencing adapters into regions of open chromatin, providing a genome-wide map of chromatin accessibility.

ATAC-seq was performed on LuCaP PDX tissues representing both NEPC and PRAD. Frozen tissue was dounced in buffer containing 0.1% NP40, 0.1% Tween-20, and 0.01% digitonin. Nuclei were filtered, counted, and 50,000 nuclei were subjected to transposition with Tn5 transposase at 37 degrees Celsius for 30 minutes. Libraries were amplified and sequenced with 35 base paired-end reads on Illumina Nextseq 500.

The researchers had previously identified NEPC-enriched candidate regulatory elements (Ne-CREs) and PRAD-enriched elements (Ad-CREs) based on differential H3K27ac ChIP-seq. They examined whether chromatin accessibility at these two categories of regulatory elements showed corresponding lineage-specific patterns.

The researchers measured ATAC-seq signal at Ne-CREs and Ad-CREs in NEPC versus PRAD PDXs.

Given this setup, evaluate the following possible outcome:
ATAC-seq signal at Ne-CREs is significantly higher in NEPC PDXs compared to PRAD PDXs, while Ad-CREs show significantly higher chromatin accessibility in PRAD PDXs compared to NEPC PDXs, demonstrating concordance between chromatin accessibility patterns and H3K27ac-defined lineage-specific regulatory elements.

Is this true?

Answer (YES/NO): YES